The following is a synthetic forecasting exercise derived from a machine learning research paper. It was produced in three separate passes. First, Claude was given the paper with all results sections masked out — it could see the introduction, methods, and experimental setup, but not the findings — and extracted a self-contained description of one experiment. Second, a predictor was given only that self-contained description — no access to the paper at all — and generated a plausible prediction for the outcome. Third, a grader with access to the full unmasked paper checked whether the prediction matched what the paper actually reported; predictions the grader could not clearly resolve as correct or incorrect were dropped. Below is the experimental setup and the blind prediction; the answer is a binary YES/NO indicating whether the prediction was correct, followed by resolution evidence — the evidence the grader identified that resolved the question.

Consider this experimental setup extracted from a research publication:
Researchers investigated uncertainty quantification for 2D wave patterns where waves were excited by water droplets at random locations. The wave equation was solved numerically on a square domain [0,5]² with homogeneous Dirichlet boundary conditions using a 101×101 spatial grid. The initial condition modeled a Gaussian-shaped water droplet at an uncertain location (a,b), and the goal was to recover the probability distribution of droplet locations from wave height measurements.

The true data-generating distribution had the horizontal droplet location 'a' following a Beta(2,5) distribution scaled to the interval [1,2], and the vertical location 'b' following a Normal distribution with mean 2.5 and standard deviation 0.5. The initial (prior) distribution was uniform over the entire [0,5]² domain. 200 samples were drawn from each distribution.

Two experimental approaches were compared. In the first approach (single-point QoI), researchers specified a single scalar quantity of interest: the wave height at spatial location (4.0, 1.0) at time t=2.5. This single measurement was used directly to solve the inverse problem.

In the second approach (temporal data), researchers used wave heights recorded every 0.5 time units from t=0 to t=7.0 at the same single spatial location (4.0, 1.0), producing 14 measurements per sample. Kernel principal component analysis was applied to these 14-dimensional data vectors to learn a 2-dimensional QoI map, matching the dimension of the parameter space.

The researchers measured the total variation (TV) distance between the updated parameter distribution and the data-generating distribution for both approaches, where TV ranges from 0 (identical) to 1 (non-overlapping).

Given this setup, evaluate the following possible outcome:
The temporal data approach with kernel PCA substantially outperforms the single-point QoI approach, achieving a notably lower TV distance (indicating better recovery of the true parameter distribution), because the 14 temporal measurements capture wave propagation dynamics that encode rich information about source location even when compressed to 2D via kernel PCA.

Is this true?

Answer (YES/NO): NO